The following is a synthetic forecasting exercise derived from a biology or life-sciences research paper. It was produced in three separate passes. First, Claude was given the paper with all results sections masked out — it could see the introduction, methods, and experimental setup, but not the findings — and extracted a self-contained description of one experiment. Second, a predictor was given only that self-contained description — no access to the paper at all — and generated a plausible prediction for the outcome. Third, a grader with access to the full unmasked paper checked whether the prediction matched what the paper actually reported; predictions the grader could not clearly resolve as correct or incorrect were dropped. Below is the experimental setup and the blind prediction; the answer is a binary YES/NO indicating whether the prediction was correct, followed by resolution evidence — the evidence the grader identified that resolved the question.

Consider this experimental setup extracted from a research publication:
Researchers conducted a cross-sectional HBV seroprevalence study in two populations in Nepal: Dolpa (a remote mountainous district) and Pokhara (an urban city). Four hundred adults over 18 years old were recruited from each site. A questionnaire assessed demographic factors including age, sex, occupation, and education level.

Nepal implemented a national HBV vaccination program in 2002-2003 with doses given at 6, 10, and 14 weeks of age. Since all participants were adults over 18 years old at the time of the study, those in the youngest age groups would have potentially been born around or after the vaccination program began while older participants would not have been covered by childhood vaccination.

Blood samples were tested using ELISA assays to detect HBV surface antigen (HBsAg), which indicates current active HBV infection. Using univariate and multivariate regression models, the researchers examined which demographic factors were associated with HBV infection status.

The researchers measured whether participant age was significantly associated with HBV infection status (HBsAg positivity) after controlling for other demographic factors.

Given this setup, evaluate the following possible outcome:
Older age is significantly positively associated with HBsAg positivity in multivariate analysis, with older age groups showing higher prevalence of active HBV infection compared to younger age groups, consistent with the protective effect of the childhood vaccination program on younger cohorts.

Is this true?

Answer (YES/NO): NO